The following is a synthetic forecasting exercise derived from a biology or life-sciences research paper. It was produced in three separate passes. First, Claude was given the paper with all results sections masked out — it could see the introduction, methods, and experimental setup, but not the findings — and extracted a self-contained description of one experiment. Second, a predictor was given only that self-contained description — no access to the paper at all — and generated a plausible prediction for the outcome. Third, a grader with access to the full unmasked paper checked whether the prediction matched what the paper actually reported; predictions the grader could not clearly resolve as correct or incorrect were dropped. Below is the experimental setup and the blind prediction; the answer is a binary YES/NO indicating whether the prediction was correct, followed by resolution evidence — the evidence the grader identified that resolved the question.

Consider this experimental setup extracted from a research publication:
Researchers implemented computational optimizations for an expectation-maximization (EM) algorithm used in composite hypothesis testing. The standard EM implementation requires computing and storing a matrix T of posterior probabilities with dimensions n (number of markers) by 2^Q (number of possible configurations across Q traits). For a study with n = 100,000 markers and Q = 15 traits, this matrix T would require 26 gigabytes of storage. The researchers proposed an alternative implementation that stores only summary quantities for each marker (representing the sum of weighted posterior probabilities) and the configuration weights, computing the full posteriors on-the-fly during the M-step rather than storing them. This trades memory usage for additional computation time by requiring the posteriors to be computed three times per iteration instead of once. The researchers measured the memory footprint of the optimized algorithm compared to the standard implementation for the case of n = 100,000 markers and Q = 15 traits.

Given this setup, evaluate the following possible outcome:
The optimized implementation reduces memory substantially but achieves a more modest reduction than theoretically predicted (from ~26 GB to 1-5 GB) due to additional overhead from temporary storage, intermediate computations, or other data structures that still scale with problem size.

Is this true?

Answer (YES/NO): NO